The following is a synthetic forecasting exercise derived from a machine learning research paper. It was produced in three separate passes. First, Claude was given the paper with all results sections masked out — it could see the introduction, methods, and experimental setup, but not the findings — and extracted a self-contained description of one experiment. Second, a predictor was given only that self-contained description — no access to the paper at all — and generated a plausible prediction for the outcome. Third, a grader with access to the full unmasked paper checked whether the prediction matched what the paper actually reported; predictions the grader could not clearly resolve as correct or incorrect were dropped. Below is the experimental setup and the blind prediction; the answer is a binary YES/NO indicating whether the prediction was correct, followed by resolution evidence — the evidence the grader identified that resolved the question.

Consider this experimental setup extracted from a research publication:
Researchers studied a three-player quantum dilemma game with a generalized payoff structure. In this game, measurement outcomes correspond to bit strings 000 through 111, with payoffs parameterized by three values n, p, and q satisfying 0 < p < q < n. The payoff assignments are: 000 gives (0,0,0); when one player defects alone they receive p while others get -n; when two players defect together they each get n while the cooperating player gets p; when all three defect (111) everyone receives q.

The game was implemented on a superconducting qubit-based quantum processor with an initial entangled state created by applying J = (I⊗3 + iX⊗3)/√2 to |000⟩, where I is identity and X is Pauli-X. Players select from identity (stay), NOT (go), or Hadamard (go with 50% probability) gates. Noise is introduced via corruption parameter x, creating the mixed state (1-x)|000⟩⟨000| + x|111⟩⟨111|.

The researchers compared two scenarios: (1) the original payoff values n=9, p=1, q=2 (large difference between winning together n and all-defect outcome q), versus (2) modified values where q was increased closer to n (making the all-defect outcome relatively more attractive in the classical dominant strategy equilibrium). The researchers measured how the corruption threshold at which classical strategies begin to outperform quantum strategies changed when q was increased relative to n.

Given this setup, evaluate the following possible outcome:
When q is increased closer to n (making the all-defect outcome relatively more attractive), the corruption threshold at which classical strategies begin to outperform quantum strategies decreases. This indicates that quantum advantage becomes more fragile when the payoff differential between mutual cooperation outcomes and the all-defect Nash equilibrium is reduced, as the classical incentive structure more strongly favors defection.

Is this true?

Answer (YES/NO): YES